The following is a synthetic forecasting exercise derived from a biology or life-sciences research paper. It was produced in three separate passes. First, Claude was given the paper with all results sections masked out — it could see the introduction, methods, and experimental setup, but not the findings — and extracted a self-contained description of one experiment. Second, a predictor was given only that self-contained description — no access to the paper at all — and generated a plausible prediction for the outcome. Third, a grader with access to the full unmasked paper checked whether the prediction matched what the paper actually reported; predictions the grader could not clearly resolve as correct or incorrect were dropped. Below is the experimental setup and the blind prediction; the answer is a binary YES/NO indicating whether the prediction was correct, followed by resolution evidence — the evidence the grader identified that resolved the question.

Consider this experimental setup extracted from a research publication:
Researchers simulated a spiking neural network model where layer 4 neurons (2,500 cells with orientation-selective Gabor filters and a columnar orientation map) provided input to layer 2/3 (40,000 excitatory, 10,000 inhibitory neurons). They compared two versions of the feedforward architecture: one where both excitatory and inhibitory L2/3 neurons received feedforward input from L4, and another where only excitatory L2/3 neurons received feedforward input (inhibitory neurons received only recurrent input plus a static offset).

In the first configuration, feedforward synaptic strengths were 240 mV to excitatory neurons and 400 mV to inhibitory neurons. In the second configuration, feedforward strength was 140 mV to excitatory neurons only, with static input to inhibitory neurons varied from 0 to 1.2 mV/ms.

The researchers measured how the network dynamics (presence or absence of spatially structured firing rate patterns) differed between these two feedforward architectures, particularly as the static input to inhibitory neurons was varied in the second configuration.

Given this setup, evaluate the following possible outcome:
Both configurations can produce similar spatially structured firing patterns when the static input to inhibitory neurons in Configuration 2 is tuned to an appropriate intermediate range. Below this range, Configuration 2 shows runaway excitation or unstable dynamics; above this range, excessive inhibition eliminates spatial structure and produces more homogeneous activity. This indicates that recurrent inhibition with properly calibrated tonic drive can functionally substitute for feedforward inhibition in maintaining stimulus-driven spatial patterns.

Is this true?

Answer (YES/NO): NO